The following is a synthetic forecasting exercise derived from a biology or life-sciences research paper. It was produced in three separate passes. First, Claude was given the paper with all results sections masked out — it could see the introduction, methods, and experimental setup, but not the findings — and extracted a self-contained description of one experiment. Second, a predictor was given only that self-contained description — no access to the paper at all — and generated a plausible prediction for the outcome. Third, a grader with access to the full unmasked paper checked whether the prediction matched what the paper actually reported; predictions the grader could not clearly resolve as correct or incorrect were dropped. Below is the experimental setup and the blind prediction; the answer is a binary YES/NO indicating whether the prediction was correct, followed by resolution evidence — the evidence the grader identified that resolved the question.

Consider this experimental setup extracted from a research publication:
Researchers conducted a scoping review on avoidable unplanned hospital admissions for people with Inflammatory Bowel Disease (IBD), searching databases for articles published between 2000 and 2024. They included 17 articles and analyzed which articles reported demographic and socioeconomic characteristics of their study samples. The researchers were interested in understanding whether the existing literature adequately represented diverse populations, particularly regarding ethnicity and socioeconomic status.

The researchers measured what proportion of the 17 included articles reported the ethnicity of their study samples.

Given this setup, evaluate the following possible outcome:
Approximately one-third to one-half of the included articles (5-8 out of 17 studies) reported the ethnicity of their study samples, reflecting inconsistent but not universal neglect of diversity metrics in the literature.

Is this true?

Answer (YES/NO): NO